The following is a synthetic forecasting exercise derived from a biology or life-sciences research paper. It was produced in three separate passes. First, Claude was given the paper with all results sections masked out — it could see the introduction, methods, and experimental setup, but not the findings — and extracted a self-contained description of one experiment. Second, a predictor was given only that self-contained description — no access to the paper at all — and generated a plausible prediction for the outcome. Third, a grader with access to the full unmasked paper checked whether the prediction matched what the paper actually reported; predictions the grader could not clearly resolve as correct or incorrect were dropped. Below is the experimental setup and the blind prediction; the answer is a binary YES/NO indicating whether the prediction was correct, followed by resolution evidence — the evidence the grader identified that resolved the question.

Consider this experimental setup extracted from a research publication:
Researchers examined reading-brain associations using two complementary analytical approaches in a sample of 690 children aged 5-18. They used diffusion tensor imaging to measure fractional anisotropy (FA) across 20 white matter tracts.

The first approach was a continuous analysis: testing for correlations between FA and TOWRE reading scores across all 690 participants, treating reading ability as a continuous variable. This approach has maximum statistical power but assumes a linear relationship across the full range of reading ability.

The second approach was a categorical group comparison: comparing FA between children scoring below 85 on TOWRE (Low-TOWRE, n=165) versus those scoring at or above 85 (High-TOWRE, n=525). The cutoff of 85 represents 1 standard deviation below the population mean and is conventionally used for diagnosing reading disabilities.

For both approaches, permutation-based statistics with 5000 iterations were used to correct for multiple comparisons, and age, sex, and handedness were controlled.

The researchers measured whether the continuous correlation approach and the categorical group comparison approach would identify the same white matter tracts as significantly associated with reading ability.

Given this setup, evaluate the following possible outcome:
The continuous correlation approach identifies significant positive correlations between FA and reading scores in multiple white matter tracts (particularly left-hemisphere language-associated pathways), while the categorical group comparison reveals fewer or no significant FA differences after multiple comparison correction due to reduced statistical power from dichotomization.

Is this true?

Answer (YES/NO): NO